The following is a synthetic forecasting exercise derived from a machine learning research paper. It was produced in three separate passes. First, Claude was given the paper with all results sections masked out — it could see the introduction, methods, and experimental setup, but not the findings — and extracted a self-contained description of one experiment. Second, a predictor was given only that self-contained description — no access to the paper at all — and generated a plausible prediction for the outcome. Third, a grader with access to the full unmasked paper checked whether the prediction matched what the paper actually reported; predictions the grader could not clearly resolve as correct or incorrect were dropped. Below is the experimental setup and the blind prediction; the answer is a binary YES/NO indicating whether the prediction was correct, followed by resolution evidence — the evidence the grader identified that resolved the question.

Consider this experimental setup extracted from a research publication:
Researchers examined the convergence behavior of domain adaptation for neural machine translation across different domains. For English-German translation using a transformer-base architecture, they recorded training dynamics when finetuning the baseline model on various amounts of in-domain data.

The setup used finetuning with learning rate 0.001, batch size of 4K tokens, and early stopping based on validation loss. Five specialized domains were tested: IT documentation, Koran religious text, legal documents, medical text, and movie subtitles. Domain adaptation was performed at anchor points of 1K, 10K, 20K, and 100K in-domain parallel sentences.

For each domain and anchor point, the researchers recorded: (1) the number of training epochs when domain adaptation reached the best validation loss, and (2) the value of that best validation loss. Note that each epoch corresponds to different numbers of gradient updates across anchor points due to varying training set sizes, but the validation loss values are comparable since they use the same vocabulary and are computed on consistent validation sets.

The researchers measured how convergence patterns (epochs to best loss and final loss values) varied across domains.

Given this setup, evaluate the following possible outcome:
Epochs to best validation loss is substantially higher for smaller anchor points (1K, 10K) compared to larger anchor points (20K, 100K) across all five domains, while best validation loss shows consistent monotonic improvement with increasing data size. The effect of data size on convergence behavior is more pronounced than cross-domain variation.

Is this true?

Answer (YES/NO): NO